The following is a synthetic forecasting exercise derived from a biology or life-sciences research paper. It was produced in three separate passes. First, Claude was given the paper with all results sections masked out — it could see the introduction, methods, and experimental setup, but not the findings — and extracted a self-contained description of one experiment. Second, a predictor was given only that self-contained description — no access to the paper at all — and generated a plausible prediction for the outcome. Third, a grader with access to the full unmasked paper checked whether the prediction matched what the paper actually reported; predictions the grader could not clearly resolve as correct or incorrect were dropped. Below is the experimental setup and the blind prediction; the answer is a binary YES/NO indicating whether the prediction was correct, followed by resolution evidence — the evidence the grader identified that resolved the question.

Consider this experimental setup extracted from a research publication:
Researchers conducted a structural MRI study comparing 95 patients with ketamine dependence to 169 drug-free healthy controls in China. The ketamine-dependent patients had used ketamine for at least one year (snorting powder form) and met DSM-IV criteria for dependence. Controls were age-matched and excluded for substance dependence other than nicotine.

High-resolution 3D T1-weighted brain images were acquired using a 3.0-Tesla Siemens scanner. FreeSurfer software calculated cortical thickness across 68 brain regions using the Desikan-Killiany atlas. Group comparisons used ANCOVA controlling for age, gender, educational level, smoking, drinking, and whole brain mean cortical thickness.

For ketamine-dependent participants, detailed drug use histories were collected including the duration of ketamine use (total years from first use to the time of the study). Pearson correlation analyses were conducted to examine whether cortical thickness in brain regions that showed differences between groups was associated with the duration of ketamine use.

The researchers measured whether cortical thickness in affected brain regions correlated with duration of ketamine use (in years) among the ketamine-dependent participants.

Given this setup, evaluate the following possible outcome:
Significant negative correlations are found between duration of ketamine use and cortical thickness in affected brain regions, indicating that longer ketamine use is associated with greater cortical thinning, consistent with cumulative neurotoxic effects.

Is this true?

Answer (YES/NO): NO